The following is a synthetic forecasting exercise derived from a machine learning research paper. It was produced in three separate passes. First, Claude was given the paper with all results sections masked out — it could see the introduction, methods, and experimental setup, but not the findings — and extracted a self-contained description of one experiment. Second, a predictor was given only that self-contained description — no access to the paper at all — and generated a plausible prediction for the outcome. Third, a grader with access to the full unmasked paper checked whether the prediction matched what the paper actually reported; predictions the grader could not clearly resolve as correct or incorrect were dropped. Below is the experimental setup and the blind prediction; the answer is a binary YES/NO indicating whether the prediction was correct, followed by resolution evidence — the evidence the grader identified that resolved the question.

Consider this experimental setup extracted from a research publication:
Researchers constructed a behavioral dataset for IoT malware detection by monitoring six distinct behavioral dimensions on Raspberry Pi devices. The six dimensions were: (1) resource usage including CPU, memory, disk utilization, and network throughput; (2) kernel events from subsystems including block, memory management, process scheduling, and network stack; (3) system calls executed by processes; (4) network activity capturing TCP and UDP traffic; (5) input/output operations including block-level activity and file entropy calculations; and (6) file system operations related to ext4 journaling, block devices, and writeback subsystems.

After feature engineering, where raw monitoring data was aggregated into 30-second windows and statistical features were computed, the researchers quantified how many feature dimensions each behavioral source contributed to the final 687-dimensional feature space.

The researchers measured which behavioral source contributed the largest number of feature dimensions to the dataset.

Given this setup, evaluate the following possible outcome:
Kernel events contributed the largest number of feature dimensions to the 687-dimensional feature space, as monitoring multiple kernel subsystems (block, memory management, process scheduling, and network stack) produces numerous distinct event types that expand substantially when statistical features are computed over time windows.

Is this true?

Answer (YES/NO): NO